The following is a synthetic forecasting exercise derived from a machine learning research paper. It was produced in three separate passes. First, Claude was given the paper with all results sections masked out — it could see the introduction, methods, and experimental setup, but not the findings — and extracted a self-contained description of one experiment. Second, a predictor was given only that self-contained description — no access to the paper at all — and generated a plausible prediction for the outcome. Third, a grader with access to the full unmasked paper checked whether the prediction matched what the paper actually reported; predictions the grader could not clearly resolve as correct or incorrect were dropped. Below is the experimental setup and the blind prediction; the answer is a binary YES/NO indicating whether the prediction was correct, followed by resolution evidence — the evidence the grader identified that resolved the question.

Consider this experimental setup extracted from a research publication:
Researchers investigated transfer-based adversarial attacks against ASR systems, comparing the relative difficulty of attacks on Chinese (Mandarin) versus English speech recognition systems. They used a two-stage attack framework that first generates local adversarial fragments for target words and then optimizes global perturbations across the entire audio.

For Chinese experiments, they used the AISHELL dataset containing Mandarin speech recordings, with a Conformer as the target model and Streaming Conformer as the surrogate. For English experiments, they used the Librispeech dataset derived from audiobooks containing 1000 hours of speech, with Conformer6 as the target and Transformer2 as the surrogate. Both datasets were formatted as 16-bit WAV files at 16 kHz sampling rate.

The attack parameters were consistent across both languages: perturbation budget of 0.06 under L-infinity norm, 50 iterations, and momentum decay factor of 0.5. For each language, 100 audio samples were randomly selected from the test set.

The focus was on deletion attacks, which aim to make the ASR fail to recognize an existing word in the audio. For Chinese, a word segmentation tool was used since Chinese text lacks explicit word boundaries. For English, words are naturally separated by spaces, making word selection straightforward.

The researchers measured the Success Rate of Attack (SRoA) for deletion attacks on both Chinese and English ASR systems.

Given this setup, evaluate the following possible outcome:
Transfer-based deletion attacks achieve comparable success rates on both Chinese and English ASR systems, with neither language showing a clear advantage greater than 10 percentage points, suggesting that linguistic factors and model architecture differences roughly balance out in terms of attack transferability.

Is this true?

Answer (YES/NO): NO